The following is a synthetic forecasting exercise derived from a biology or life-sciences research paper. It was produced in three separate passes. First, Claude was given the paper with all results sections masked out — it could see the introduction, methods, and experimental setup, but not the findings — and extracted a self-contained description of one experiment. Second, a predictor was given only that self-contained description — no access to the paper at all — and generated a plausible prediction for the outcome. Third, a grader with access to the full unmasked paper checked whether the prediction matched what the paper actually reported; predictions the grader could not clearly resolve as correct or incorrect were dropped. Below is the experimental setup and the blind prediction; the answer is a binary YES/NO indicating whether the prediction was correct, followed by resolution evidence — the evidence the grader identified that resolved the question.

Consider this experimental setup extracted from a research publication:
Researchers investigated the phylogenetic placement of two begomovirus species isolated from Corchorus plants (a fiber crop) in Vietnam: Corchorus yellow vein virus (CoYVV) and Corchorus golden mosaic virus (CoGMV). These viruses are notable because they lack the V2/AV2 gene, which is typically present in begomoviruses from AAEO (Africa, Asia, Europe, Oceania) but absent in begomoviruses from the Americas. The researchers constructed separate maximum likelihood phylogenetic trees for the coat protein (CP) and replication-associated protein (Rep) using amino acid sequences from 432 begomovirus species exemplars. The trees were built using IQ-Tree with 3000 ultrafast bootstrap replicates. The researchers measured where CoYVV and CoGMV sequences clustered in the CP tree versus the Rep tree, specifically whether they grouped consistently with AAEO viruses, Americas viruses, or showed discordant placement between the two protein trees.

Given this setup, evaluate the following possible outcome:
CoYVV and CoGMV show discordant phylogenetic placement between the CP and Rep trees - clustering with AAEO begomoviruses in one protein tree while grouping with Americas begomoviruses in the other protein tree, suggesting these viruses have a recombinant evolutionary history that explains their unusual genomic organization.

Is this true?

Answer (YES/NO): YES